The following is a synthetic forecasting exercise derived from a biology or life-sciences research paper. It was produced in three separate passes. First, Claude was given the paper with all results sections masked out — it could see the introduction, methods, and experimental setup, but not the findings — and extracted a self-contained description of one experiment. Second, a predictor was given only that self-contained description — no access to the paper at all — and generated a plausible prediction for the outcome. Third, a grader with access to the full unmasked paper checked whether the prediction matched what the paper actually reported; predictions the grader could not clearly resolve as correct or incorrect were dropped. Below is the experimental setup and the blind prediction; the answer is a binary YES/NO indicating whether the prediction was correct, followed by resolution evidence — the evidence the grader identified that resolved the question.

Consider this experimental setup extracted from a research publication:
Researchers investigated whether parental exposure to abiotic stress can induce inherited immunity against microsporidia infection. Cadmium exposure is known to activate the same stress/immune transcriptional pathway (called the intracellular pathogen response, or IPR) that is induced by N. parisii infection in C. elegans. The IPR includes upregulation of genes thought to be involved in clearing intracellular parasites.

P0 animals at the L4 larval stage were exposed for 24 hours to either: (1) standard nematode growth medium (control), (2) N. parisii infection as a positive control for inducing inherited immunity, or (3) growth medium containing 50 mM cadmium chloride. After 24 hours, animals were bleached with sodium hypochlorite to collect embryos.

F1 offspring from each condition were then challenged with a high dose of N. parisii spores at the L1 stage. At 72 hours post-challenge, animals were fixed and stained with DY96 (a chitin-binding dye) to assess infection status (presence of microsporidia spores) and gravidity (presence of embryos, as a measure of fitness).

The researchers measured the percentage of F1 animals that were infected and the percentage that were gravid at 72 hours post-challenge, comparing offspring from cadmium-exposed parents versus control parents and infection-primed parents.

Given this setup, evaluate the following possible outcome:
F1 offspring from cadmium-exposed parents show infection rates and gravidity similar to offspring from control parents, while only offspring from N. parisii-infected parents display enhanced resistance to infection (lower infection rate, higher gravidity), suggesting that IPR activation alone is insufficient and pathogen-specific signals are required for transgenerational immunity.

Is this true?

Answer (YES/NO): NO